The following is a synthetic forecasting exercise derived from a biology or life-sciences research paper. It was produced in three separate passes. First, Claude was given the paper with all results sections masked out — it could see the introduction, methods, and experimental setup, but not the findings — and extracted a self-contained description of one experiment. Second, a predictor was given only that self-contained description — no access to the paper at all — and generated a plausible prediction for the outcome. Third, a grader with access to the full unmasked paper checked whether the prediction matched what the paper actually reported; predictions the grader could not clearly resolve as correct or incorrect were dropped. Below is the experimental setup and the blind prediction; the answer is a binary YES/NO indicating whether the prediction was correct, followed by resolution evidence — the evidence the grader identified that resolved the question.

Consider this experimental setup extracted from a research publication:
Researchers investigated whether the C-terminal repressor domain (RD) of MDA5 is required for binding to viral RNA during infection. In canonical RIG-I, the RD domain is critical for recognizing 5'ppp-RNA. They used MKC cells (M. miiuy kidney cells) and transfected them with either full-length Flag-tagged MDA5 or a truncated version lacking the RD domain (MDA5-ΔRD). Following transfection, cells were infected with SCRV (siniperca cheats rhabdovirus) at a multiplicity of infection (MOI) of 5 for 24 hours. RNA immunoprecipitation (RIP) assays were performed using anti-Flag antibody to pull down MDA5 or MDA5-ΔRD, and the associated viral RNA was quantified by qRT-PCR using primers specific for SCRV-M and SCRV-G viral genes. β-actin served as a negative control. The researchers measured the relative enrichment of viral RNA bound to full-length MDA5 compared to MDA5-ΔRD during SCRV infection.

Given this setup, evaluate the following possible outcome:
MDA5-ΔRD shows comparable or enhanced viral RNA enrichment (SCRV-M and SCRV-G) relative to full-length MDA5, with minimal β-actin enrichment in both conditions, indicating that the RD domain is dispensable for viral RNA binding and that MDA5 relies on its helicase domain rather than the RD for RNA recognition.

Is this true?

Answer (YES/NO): NO